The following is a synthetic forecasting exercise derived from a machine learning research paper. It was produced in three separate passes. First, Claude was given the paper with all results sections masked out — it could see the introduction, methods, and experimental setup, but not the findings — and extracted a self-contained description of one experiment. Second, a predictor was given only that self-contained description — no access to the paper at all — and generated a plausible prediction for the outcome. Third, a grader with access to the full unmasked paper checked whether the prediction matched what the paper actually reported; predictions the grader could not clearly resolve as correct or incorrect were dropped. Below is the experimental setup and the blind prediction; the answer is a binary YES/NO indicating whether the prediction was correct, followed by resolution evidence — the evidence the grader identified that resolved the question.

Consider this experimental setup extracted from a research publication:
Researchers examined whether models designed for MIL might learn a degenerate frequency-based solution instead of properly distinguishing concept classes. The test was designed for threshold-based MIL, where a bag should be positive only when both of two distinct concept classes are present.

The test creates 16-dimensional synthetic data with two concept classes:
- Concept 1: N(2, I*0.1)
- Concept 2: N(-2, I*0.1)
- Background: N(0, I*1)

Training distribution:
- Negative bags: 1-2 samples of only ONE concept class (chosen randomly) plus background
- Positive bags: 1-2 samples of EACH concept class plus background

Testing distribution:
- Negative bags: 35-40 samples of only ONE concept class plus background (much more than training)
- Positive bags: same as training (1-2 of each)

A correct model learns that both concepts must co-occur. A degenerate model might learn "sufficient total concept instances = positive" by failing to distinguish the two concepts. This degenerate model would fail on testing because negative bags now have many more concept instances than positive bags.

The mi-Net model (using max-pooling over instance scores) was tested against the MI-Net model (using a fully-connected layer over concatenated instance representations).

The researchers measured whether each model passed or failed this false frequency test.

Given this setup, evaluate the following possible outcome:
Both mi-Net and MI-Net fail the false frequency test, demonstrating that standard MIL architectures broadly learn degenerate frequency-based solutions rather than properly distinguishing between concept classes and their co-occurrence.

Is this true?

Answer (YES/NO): NO